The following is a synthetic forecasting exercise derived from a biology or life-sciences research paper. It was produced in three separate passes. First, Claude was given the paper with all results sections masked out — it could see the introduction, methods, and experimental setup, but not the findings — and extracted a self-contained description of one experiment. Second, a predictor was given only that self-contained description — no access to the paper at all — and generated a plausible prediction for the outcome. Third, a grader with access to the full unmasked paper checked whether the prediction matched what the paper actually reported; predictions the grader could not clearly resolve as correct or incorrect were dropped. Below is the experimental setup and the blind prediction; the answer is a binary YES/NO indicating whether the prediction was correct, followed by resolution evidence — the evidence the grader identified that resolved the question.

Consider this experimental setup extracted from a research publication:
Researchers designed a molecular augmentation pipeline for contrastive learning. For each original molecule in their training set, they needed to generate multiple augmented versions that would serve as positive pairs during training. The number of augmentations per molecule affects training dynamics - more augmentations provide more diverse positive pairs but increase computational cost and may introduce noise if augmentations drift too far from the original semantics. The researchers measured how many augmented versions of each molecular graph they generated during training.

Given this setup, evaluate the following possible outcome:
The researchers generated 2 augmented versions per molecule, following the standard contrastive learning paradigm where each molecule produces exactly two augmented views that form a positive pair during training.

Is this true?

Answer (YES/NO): NO